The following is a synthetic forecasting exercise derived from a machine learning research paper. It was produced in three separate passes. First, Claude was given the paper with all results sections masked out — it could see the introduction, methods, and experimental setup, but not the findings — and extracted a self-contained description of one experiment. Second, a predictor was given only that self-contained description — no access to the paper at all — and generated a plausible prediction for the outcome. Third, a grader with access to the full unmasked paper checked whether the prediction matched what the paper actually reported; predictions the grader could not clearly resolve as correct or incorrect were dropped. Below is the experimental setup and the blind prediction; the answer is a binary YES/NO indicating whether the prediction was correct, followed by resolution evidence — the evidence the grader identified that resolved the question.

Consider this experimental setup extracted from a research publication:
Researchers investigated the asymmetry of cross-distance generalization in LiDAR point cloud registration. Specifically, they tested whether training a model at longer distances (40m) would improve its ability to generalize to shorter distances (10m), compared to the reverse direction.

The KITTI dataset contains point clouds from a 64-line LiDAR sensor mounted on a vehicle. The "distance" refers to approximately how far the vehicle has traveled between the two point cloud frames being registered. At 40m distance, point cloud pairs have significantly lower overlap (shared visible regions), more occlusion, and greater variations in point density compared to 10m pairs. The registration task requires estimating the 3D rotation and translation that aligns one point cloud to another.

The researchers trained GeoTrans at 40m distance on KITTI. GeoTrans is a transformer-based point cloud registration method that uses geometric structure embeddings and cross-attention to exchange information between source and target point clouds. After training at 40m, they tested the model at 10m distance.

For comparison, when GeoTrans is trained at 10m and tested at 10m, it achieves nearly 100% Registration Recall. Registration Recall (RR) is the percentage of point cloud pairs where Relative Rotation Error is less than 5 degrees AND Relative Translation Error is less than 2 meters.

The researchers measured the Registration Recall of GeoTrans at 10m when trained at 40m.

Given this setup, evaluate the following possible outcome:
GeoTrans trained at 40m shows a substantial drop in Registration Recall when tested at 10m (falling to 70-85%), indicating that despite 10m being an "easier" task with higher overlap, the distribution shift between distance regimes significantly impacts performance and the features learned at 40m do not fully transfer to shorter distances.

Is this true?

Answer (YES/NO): NO